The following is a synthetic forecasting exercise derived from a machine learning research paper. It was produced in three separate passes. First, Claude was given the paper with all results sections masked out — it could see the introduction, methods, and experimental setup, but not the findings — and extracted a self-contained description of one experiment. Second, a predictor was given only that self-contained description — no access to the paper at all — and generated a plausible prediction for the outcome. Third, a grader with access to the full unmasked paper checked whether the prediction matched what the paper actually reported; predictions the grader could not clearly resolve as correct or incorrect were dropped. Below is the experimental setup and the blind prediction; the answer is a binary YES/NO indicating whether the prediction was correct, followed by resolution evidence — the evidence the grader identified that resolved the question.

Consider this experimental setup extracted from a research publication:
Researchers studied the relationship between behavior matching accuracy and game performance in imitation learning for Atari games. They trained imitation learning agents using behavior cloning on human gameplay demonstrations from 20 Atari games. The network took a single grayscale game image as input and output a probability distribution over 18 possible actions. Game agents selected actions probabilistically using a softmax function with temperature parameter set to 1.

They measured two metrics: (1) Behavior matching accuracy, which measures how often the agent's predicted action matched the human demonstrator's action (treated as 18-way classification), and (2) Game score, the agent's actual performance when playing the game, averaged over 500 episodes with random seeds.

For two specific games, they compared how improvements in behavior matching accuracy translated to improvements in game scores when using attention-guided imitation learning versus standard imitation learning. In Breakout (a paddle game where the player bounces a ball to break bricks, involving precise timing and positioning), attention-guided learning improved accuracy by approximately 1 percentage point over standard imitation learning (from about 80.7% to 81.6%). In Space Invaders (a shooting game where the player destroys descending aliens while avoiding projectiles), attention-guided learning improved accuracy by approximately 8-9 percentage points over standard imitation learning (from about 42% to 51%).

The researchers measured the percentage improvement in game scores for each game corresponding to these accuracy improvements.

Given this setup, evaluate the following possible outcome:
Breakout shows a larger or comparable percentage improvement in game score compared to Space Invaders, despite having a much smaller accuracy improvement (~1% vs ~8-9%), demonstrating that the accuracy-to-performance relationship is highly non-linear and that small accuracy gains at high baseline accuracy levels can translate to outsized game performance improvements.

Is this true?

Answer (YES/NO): YES